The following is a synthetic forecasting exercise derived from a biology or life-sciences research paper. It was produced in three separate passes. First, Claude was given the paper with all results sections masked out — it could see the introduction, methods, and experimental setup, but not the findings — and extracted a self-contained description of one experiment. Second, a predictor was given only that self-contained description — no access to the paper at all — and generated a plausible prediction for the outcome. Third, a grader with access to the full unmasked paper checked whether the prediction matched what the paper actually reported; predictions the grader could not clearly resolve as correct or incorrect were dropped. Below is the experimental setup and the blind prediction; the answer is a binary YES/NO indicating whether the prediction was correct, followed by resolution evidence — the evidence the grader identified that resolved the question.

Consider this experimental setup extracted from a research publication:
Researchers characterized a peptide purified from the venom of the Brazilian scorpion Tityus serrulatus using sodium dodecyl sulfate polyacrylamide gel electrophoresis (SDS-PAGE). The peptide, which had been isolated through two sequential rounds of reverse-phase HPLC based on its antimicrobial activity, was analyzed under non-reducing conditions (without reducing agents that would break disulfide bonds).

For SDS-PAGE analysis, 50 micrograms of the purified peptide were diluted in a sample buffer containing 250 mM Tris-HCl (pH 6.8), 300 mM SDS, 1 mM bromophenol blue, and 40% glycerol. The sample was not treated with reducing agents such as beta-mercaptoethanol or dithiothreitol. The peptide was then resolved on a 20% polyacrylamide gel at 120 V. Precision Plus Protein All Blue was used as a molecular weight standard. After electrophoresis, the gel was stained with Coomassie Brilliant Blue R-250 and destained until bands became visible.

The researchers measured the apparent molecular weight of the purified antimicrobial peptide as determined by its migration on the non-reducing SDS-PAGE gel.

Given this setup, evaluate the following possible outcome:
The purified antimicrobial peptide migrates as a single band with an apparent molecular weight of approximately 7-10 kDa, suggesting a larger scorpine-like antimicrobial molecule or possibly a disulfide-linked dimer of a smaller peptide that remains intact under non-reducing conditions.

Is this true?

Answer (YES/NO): YES